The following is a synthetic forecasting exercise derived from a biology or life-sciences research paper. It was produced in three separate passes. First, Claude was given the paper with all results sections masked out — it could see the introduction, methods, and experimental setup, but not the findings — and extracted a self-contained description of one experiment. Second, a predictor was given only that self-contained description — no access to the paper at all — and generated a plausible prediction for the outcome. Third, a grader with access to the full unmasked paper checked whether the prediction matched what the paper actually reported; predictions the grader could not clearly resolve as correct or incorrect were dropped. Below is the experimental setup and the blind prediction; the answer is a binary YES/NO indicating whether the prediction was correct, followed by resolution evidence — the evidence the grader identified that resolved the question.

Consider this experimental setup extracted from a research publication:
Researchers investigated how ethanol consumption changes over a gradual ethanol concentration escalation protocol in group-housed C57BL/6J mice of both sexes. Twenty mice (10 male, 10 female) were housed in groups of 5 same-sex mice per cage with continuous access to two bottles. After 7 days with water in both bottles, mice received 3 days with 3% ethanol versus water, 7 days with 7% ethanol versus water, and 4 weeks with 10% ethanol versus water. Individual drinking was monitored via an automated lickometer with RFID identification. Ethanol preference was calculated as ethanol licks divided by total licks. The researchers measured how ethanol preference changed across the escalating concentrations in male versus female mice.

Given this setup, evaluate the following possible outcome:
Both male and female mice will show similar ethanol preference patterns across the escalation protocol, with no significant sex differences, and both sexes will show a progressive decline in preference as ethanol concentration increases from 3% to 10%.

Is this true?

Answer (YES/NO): NO